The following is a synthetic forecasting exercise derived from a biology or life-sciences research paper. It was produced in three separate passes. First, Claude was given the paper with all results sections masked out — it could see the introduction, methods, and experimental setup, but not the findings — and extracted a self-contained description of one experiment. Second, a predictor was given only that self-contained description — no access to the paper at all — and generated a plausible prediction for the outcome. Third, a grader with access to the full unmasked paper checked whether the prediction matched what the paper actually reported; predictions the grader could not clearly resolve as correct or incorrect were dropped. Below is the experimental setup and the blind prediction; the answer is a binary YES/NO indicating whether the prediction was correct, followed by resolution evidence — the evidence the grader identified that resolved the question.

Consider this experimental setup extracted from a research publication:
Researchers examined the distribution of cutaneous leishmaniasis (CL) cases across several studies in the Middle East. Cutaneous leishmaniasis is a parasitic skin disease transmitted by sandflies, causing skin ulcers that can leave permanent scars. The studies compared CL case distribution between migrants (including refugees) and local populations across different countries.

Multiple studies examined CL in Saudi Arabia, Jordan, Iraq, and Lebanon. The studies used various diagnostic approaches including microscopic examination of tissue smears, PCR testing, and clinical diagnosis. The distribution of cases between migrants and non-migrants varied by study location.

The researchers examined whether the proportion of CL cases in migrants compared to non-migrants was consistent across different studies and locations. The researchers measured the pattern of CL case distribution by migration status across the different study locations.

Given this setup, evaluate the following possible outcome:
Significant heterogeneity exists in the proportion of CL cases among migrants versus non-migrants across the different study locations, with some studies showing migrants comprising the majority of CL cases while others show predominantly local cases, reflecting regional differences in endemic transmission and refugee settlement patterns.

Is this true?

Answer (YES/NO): YES